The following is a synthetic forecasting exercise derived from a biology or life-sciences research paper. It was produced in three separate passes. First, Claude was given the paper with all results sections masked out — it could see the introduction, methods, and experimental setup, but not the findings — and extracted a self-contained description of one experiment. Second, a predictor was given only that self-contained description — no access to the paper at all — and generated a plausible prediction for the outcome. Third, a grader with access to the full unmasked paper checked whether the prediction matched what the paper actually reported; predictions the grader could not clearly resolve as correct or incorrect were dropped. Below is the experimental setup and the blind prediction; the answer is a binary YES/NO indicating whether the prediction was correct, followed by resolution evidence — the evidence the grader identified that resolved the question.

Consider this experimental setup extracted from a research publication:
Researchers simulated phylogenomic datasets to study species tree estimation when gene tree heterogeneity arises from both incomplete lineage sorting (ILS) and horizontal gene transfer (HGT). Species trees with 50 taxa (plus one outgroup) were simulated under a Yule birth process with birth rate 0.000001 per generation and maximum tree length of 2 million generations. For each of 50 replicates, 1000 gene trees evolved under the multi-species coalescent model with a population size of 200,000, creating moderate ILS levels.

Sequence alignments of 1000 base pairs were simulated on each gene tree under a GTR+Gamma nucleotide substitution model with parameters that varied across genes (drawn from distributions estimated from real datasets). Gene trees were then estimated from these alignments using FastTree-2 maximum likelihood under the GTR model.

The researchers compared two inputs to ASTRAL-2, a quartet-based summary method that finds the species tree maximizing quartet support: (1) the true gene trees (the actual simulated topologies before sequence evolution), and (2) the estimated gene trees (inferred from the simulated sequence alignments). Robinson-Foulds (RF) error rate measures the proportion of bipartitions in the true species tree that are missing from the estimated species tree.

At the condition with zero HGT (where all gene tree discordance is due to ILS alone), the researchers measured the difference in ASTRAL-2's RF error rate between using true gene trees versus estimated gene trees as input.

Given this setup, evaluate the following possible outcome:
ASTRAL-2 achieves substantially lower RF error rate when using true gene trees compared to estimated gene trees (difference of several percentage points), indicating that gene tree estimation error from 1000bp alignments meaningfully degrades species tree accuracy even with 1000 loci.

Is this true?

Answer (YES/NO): NO